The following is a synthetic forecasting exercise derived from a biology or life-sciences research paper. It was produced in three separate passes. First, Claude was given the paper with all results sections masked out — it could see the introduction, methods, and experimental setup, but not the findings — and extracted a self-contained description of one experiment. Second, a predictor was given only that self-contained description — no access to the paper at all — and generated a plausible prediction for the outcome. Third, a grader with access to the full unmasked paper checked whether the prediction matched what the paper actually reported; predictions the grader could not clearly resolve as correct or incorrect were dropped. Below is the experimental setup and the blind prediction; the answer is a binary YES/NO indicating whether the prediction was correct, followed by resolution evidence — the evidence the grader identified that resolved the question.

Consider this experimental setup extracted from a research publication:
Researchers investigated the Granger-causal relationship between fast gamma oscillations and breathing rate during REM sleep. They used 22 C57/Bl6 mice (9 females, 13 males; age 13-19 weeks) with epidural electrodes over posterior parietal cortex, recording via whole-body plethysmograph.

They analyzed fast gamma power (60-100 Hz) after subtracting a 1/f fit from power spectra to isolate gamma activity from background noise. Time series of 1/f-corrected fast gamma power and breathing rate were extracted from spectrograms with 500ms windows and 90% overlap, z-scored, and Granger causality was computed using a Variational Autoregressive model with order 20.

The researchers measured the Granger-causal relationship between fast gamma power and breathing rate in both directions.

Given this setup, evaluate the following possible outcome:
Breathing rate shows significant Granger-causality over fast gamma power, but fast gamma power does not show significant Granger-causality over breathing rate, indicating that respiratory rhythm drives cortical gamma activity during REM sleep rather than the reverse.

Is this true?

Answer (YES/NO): NO